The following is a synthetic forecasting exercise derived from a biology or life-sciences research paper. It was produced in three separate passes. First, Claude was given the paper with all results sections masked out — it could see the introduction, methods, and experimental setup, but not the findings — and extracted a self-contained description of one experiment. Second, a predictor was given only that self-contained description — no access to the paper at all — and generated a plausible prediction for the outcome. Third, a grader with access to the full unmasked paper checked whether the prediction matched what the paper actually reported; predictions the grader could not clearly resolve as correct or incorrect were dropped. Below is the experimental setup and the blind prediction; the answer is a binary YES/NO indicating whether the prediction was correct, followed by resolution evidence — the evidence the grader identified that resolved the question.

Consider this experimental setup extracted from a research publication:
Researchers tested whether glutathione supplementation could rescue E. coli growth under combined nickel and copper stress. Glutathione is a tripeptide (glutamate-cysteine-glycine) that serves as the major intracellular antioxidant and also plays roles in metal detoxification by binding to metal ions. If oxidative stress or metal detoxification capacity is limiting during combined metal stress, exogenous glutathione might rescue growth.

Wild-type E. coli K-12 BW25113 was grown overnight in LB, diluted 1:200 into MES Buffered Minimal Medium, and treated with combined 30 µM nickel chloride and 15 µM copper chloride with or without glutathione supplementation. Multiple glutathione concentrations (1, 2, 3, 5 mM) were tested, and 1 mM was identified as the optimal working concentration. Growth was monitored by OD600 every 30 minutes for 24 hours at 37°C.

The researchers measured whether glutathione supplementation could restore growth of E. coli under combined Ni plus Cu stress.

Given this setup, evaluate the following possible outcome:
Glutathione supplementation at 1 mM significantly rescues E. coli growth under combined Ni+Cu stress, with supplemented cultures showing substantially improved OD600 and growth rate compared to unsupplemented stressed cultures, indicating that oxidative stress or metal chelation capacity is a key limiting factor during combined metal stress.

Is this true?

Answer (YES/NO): NO